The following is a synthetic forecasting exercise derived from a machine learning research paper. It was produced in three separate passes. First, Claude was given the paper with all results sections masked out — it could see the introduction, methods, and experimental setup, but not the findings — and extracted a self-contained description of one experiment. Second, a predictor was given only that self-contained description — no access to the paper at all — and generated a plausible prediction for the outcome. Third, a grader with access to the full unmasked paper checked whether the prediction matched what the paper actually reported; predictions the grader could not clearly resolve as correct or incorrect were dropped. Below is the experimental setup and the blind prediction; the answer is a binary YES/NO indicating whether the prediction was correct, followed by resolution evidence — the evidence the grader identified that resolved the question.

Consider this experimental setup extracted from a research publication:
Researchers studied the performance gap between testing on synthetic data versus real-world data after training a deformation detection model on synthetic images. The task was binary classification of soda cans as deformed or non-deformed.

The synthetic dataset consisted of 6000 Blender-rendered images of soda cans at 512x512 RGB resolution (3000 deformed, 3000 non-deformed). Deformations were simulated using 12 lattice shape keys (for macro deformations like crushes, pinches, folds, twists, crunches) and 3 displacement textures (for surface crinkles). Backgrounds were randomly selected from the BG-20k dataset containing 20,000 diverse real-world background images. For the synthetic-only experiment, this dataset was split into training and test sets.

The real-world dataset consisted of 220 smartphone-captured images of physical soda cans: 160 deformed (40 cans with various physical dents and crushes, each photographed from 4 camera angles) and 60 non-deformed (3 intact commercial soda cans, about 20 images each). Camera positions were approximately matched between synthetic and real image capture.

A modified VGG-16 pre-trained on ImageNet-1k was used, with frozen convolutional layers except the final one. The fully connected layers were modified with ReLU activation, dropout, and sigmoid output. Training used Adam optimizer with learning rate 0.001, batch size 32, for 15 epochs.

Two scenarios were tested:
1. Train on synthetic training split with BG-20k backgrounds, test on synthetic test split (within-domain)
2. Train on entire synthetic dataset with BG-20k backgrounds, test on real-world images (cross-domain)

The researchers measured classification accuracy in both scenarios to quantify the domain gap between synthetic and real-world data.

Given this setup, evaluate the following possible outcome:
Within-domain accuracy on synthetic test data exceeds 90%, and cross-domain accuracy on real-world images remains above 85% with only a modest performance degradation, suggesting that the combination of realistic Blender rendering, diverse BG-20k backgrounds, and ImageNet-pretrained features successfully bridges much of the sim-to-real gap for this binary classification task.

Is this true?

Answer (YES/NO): NO